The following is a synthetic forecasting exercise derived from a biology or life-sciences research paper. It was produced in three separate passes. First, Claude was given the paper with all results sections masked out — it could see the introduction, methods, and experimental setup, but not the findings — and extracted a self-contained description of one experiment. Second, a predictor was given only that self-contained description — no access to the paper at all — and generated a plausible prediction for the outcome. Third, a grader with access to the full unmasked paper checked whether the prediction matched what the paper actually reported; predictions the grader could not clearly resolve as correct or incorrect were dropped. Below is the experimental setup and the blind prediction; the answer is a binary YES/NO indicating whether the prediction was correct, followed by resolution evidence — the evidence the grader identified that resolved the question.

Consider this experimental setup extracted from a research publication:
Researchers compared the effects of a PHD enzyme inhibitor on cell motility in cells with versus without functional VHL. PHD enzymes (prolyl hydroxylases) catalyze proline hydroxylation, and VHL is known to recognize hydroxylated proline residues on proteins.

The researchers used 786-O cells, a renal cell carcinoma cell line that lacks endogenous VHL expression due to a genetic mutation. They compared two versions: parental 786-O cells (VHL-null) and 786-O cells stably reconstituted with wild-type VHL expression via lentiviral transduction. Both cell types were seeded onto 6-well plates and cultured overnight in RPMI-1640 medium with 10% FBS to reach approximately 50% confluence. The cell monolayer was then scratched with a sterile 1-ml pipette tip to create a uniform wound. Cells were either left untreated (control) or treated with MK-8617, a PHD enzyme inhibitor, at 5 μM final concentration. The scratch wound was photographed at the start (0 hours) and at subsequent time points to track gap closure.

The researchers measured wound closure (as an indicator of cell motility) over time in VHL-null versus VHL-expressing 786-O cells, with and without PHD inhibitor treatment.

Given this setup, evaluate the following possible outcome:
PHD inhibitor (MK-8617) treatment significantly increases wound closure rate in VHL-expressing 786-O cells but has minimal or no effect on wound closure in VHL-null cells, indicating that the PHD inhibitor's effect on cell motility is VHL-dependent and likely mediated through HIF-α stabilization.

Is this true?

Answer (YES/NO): NO